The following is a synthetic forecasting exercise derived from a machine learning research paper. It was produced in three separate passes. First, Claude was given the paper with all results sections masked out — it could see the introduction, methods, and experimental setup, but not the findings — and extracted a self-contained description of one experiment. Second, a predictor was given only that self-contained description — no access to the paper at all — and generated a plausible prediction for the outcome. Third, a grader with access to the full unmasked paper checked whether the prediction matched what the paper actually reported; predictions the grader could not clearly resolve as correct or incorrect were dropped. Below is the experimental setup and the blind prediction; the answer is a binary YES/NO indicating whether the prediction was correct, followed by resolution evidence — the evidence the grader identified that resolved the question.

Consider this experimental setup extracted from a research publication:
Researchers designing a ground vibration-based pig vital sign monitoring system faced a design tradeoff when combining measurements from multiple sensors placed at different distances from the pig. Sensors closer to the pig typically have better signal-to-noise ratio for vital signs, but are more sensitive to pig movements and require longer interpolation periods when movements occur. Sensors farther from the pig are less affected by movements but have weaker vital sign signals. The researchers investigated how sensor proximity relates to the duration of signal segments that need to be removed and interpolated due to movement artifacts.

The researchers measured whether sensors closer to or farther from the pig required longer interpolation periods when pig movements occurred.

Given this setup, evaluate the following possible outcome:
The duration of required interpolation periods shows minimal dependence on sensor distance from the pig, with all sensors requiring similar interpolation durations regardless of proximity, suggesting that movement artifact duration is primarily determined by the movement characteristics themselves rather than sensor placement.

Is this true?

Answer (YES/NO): NO